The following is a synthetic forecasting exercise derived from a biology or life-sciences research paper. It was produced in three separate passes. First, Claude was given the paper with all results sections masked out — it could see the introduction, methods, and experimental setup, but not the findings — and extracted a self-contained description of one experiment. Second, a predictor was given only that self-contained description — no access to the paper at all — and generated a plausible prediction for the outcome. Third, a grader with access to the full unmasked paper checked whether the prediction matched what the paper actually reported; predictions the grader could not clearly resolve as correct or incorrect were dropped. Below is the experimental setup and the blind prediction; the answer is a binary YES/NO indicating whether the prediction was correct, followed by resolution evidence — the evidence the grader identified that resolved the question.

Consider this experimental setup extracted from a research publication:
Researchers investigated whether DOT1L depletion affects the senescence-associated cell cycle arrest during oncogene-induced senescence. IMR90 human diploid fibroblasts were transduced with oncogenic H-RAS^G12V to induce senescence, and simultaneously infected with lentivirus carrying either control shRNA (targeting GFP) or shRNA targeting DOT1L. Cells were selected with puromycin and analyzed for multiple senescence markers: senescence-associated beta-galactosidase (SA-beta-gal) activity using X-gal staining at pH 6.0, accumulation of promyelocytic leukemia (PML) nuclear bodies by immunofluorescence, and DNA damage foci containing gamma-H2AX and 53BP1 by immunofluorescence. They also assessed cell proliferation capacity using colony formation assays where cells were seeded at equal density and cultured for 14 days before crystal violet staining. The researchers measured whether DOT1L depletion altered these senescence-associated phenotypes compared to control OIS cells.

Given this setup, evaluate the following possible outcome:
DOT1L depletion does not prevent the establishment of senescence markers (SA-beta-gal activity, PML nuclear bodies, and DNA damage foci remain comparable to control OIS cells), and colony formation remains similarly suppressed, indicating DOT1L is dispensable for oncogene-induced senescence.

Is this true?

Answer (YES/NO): YES